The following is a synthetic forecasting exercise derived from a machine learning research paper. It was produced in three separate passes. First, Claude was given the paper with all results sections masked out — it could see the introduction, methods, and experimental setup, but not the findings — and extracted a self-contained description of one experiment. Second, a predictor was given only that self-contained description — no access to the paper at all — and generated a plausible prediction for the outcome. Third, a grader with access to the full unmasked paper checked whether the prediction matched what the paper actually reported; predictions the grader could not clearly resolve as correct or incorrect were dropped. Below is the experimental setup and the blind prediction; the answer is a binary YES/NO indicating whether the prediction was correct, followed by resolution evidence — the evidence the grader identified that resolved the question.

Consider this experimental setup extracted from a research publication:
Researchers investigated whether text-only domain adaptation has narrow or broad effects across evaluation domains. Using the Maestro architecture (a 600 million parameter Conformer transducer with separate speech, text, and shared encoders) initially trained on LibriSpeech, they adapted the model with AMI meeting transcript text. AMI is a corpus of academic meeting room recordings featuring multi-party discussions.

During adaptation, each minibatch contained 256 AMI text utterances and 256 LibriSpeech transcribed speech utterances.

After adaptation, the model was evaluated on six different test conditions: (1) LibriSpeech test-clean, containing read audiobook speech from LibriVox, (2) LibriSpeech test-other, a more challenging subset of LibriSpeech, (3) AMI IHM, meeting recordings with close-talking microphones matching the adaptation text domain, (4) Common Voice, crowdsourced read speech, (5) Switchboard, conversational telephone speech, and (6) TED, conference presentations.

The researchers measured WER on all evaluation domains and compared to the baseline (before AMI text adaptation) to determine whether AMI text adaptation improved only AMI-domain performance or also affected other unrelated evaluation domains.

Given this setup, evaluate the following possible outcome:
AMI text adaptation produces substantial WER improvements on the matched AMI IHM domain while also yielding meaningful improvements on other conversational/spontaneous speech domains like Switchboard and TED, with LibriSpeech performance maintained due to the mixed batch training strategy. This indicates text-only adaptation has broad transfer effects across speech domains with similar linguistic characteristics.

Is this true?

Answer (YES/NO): NO